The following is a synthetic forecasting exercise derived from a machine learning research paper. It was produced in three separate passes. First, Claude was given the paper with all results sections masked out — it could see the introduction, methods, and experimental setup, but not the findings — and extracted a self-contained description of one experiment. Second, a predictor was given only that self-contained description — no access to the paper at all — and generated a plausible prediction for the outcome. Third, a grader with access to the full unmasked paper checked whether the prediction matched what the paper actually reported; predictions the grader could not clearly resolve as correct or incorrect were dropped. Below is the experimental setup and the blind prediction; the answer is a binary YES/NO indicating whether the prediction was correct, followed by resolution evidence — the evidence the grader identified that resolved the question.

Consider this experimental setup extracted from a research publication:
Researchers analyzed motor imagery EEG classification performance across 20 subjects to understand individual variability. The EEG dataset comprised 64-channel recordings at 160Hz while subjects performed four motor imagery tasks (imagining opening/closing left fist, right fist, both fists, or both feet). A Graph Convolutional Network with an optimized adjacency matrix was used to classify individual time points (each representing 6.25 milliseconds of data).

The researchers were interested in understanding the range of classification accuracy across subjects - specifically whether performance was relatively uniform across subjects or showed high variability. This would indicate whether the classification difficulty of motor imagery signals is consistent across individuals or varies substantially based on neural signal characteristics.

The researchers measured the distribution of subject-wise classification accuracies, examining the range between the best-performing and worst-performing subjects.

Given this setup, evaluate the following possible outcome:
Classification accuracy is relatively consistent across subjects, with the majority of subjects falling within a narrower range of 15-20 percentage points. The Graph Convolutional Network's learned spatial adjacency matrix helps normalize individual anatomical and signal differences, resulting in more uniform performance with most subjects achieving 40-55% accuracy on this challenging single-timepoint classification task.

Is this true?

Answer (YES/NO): NO